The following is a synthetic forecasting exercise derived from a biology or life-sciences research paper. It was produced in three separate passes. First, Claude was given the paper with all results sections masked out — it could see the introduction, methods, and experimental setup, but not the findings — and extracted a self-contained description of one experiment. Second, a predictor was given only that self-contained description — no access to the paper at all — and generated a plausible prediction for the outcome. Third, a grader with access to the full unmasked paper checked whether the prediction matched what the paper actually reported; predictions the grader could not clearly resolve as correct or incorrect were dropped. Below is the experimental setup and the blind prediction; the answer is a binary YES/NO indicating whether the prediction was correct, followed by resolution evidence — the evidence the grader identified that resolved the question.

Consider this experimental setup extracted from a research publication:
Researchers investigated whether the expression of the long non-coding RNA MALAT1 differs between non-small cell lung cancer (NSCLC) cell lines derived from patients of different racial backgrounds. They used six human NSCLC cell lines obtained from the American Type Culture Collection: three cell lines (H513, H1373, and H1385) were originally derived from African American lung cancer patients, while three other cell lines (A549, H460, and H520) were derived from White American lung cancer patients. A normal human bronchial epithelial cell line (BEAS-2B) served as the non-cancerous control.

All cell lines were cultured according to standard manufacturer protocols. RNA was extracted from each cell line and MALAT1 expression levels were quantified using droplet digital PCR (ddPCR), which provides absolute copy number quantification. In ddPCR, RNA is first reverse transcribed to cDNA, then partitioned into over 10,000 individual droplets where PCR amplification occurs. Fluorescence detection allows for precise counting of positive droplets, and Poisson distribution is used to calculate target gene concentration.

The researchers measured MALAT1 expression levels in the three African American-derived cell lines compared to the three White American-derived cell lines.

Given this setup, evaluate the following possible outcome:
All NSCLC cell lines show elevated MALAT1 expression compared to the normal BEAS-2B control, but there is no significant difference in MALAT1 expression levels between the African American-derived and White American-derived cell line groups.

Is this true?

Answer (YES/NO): NO